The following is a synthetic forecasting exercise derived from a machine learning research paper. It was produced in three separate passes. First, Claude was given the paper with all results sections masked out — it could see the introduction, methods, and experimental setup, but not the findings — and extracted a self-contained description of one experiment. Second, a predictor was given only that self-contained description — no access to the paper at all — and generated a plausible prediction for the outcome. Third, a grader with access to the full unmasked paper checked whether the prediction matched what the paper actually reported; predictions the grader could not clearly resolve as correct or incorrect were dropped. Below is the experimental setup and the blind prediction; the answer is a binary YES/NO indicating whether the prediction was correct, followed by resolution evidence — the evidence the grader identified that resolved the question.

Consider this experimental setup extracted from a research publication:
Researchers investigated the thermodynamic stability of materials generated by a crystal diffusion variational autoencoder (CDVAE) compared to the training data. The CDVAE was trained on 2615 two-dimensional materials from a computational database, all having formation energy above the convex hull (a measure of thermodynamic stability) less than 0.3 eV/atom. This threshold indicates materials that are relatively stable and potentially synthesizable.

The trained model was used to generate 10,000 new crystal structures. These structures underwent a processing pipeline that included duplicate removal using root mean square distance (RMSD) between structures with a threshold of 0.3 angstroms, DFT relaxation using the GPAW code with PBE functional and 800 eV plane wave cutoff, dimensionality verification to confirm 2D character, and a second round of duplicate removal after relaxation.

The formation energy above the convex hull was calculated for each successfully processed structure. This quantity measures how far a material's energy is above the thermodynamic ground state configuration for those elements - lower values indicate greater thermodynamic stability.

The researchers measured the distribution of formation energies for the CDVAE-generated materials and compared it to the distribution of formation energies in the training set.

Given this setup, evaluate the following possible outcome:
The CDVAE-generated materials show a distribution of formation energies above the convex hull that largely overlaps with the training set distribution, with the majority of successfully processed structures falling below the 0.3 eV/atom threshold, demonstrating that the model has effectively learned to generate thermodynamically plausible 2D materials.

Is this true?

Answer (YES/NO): YES